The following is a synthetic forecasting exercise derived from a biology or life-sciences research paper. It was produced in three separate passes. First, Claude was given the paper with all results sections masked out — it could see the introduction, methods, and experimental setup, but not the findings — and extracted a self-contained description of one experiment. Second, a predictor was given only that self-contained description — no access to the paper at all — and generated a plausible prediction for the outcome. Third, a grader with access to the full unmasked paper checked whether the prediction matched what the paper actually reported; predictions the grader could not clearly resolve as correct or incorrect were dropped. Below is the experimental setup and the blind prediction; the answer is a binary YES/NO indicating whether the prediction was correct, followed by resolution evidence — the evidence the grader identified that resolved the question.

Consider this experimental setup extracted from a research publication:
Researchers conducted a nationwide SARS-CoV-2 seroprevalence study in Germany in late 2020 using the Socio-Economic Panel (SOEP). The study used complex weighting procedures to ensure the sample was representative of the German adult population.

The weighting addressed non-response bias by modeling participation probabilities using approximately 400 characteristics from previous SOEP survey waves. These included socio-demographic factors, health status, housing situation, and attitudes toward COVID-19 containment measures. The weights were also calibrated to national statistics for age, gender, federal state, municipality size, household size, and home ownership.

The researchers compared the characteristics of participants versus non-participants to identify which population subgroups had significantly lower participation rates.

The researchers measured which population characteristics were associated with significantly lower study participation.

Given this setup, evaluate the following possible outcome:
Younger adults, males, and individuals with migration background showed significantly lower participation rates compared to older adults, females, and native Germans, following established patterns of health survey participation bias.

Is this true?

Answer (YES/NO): NO